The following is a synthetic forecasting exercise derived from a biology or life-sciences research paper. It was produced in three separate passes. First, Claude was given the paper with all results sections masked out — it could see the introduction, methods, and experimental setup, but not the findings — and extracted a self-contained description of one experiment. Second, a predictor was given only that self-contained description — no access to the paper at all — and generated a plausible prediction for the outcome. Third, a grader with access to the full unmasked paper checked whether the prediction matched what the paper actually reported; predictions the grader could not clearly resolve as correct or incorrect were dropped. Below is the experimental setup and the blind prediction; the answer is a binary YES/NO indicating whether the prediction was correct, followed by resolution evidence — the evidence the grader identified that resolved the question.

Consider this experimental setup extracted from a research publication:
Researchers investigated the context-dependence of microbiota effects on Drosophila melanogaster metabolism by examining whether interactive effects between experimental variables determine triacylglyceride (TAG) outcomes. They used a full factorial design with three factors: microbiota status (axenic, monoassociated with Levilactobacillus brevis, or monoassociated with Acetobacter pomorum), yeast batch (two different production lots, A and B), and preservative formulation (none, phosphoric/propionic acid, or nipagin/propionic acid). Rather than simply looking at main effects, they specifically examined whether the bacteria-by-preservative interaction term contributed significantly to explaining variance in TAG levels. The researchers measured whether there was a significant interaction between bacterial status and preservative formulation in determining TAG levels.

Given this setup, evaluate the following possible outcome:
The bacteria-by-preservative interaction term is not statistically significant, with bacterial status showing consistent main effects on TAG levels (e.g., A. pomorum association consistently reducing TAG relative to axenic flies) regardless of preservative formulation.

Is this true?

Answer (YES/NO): NO